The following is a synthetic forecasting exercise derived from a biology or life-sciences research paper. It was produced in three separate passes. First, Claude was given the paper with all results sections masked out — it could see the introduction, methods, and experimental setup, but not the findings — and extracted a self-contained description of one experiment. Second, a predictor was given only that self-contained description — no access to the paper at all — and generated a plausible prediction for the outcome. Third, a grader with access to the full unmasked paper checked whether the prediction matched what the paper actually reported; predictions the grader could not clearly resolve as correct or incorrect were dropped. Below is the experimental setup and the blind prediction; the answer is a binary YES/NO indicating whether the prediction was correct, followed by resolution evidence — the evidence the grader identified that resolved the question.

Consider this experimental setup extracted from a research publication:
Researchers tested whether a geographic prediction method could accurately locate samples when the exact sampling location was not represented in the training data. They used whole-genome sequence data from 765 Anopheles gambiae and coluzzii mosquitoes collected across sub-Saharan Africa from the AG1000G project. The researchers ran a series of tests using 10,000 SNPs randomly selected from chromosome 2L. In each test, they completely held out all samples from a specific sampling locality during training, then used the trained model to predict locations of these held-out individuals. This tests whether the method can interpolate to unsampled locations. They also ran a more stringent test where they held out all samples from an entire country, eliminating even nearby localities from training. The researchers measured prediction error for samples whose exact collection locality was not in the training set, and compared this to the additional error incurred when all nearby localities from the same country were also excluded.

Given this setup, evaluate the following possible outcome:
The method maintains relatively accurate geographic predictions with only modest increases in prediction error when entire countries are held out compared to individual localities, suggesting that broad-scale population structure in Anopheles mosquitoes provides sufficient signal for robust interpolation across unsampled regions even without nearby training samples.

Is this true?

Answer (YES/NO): NO